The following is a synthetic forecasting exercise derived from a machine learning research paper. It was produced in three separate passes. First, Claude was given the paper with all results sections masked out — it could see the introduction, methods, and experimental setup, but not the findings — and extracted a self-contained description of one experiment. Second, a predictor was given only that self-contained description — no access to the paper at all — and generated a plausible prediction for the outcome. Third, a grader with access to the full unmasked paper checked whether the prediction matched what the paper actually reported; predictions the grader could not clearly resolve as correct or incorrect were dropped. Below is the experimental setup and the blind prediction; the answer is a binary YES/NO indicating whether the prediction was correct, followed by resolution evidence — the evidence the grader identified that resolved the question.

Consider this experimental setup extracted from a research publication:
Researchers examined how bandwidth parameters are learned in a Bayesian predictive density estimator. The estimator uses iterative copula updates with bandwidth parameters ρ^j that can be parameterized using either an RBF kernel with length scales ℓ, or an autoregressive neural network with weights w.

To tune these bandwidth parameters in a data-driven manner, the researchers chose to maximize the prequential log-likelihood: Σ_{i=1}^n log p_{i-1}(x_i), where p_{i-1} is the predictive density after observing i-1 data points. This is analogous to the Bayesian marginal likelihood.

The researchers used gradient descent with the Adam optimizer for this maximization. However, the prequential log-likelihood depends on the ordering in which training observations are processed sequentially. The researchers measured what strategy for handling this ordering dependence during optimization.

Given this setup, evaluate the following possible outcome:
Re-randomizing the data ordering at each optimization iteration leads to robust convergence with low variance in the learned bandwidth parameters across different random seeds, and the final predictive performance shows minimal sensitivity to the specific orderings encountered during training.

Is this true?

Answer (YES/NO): NO